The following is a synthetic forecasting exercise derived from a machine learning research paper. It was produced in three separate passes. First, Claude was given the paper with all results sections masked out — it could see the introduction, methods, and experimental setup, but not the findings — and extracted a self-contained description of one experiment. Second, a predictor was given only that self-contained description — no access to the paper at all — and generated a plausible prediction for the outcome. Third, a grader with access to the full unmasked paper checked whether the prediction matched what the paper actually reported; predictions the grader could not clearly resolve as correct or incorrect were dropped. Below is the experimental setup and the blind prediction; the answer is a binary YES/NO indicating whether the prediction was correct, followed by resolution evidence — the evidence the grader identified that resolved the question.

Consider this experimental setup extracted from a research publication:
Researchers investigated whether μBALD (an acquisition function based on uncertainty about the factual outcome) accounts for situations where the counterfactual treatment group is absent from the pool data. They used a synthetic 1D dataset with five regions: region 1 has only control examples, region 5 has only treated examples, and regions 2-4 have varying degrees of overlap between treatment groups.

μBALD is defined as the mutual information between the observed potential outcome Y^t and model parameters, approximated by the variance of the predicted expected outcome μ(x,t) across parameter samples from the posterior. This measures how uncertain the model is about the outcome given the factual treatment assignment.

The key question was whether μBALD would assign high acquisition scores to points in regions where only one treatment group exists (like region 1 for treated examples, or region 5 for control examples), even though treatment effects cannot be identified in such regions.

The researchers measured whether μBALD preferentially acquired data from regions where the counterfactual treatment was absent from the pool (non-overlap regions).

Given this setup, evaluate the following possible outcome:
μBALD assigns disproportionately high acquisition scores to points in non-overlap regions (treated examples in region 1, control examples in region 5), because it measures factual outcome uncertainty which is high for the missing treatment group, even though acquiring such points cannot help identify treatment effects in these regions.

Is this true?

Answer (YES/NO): NO